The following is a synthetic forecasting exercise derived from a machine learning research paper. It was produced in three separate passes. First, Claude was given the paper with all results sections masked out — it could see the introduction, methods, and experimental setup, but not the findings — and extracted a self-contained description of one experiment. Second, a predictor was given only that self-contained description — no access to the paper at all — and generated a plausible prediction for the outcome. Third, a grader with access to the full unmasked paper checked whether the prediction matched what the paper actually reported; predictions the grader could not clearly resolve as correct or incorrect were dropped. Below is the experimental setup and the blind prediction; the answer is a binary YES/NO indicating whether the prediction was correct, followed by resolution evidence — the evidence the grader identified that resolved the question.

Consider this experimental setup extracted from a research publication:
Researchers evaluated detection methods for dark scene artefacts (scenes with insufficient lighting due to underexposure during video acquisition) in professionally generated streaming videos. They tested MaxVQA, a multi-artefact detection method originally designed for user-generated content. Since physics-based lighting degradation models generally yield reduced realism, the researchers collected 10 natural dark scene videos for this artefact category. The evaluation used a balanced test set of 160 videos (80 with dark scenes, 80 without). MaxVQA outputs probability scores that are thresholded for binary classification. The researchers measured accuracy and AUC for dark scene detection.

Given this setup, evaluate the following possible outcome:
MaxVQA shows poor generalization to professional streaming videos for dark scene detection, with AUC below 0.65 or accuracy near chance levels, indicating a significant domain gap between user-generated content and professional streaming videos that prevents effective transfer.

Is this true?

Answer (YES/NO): NO